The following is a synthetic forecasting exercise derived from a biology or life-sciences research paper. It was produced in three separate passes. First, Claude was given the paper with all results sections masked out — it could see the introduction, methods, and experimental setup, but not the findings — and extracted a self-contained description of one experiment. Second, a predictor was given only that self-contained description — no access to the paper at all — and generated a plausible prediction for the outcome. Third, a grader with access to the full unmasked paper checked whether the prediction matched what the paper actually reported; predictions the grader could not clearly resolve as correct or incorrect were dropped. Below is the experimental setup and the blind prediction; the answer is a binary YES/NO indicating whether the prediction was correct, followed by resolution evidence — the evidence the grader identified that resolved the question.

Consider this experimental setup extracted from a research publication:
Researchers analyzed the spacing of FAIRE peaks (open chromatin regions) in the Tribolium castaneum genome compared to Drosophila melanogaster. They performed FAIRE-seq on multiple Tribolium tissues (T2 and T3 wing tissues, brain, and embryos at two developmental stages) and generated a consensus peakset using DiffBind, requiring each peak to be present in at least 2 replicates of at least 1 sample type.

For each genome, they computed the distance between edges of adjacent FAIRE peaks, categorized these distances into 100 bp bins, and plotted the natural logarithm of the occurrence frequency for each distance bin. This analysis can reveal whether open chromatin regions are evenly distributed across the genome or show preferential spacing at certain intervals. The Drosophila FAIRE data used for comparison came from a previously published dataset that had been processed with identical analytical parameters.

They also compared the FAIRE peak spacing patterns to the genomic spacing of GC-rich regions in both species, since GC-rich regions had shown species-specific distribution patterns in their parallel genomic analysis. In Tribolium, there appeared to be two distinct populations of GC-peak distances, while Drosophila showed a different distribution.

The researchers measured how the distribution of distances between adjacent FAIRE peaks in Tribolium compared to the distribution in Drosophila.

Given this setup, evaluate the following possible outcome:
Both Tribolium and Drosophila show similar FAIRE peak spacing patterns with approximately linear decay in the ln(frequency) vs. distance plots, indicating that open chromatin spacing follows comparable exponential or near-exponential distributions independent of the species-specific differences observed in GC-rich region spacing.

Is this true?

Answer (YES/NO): NO